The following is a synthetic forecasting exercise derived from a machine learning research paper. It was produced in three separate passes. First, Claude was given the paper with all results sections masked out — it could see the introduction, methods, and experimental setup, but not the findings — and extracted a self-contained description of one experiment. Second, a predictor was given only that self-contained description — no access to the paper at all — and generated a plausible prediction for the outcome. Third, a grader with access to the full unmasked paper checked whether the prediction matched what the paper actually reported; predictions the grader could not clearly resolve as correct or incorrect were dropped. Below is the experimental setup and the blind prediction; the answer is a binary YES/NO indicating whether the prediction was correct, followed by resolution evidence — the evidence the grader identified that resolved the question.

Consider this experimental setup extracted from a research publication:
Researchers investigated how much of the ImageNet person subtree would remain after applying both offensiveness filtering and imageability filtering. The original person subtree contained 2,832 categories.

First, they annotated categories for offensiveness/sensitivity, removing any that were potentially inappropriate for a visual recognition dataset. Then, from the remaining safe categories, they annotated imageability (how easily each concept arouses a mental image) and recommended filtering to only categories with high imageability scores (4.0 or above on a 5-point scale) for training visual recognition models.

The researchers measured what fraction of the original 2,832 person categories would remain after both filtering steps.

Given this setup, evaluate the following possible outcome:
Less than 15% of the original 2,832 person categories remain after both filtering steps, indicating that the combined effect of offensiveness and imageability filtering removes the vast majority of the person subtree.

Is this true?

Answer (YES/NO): YES